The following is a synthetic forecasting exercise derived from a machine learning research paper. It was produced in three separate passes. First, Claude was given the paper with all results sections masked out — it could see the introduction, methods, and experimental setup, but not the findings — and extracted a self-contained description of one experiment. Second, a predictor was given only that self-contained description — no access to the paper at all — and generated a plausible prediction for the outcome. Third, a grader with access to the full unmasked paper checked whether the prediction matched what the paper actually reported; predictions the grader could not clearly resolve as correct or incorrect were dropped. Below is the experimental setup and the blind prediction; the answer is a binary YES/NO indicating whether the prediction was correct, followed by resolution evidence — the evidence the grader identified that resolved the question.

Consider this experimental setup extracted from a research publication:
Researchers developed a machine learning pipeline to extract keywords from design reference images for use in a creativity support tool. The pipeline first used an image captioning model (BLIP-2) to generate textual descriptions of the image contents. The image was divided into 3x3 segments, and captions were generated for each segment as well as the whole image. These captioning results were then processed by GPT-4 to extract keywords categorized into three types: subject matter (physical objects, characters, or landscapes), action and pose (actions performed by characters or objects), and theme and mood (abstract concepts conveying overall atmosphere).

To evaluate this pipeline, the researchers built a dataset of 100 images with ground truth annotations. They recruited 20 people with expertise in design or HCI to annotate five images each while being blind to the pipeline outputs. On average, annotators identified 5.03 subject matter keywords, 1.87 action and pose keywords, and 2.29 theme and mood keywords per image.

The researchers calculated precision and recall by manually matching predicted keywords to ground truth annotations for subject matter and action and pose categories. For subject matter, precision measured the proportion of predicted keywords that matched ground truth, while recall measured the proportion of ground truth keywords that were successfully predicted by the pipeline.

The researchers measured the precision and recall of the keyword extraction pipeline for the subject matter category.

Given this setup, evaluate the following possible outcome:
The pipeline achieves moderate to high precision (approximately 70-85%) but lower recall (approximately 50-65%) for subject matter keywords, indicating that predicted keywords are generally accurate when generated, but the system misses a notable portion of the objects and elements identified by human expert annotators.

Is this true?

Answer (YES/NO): NO